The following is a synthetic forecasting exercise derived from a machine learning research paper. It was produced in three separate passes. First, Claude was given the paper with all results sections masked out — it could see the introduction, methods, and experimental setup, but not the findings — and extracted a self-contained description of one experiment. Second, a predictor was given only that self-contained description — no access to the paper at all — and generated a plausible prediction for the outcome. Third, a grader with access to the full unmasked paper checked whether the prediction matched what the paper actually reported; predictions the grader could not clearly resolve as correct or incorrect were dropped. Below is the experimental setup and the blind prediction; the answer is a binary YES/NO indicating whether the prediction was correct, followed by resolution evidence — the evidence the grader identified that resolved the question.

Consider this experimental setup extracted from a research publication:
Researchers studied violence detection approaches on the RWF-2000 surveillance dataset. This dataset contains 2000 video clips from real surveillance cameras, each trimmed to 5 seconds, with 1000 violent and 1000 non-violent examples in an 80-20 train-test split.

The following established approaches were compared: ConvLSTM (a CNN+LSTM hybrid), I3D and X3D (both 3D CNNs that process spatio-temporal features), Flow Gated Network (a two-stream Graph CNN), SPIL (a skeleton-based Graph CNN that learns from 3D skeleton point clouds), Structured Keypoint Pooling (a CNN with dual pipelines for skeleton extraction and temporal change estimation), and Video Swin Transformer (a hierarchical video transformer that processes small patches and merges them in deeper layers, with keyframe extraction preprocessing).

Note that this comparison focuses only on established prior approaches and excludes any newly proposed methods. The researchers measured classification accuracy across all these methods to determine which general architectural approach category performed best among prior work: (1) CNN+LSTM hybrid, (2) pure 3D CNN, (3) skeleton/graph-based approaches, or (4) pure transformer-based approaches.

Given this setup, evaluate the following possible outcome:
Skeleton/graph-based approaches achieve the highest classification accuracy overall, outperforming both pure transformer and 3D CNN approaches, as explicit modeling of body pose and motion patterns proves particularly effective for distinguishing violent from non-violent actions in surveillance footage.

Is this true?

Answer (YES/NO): NO